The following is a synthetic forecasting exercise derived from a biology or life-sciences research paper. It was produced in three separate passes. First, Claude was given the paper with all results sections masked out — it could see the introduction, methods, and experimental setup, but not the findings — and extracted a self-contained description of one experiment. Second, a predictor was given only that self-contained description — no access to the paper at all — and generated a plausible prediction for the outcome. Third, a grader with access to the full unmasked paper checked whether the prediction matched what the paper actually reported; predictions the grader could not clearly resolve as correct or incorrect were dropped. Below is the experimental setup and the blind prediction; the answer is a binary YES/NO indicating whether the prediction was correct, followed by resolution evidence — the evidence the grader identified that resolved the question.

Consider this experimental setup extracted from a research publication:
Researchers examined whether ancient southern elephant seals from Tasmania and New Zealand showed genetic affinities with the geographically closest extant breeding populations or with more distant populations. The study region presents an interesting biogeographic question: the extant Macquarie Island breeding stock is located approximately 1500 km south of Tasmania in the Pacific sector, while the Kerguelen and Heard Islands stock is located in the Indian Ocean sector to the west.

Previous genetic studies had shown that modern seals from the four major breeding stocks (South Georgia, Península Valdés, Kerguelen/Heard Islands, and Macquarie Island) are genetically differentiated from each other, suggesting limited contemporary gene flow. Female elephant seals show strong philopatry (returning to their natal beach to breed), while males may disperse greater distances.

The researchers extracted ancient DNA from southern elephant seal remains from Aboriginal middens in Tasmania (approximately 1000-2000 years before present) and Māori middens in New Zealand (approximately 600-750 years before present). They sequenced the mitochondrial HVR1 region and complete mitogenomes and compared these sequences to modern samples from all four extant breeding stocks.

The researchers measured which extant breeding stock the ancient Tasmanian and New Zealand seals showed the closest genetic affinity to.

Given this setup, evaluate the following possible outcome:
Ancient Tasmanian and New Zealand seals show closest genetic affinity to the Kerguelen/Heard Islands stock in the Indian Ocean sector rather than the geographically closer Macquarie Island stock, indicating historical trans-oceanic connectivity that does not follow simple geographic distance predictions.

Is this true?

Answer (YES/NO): NO